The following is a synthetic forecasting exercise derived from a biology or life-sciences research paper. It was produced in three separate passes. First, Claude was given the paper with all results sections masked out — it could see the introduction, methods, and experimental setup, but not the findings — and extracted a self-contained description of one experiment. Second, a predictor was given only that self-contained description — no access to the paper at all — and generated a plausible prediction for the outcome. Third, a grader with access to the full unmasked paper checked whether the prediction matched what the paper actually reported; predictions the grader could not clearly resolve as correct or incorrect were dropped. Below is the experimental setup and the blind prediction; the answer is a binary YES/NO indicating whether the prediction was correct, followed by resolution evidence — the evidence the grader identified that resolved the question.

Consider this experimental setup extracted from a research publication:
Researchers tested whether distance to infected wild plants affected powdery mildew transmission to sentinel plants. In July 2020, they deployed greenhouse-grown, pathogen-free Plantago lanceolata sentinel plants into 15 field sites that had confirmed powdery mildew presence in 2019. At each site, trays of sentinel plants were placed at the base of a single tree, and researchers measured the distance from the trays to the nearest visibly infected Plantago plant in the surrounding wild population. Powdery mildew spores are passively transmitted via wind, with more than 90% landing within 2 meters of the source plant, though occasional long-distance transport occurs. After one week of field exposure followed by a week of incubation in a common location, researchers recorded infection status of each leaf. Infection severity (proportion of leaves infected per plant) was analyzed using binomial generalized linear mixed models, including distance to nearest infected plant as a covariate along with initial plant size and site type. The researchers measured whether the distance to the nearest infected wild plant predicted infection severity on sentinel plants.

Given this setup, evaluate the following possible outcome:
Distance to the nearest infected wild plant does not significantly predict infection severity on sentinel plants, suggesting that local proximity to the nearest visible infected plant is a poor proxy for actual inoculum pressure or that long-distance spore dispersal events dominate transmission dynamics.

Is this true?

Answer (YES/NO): NO